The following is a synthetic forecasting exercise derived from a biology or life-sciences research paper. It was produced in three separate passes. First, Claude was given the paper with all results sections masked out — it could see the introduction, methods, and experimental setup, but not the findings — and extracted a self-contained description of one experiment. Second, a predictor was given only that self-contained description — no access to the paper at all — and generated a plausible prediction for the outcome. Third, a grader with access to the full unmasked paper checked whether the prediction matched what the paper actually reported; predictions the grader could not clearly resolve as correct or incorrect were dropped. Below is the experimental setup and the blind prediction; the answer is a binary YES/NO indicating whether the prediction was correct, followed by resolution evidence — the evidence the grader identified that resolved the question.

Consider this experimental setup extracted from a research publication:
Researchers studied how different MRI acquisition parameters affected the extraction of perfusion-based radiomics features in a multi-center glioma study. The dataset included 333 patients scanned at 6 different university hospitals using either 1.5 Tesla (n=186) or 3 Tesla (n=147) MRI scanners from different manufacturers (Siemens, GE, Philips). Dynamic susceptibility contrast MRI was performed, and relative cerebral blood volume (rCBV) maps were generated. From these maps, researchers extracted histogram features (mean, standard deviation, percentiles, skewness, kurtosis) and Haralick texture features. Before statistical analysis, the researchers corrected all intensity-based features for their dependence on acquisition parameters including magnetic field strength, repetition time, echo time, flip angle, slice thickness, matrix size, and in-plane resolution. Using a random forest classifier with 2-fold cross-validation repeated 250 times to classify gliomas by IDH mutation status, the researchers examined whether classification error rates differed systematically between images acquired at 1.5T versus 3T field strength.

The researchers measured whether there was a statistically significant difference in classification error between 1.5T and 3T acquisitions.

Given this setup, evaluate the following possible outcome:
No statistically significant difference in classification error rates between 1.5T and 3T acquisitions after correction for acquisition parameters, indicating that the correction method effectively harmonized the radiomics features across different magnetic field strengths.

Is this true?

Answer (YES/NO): NO